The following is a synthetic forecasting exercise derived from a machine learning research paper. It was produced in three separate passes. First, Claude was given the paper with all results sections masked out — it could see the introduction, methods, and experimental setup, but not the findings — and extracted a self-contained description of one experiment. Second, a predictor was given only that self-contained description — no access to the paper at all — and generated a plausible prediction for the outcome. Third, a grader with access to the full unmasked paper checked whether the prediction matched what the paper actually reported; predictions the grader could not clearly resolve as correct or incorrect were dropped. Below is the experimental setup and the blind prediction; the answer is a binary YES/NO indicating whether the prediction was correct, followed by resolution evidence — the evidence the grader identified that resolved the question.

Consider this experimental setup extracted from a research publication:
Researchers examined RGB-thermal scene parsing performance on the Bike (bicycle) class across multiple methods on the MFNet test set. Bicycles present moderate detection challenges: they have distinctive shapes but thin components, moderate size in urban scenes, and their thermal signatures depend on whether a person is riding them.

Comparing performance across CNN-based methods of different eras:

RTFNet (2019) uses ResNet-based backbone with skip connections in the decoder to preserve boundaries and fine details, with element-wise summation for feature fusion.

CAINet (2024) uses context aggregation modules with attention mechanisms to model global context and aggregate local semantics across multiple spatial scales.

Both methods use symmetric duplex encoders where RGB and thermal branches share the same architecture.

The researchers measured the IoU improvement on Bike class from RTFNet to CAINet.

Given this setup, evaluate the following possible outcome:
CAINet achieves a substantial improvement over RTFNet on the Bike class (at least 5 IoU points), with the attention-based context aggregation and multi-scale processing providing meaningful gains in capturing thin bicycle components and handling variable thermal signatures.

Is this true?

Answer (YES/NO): YES